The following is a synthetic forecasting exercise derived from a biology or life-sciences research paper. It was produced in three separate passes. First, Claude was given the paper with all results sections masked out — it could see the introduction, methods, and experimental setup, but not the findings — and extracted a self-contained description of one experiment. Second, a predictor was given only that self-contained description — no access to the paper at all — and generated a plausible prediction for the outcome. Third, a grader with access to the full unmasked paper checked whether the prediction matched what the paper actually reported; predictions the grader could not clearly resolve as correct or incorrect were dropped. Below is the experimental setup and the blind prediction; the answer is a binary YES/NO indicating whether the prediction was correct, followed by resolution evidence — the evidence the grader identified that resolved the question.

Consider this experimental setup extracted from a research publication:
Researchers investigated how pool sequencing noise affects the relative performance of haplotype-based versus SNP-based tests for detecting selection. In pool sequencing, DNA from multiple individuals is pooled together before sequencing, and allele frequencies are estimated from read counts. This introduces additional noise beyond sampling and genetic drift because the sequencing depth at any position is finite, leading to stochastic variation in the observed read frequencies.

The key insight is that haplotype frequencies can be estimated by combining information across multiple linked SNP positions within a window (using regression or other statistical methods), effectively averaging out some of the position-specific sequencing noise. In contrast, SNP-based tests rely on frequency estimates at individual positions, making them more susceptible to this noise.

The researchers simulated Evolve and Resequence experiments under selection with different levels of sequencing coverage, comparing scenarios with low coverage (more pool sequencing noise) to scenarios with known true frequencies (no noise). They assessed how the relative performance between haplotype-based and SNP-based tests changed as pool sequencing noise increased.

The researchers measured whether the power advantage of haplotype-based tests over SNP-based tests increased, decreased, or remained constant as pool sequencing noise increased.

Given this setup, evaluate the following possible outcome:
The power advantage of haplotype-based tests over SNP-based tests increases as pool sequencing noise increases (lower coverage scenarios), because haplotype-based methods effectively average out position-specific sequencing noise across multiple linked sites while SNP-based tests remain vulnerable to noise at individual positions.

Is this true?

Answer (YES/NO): YES